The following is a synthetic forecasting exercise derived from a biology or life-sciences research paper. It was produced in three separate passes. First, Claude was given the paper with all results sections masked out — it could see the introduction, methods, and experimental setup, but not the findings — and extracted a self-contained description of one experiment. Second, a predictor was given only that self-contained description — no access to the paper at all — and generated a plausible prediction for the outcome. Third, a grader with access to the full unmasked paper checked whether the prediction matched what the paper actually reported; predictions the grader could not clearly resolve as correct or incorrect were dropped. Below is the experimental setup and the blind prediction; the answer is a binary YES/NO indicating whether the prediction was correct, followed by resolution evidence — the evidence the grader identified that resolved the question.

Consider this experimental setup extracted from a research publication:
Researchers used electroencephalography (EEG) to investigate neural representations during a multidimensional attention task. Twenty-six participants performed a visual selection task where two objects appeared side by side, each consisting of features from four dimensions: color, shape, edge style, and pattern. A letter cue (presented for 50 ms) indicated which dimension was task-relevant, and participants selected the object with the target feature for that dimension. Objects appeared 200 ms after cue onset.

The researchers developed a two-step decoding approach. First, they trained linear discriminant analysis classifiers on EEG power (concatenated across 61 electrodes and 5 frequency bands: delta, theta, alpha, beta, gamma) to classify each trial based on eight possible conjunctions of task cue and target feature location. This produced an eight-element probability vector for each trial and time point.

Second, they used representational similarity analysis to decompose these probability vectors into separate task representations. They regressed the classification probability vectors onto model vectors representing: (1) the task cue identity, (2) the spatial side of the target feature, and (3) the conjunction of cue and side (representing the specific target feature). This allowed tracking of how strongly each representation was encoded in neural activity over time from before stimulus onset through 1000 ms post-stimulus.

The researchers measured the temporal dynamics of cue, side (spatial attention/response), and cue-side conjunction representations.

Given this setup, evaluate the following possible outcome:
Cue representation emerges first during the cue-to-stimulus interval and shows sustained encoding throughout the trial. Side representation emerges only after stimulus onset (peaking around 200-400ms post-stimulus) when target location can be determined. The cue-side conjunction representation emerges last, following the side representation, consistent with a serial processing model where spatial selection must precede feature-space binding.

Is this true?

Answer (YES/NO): NO